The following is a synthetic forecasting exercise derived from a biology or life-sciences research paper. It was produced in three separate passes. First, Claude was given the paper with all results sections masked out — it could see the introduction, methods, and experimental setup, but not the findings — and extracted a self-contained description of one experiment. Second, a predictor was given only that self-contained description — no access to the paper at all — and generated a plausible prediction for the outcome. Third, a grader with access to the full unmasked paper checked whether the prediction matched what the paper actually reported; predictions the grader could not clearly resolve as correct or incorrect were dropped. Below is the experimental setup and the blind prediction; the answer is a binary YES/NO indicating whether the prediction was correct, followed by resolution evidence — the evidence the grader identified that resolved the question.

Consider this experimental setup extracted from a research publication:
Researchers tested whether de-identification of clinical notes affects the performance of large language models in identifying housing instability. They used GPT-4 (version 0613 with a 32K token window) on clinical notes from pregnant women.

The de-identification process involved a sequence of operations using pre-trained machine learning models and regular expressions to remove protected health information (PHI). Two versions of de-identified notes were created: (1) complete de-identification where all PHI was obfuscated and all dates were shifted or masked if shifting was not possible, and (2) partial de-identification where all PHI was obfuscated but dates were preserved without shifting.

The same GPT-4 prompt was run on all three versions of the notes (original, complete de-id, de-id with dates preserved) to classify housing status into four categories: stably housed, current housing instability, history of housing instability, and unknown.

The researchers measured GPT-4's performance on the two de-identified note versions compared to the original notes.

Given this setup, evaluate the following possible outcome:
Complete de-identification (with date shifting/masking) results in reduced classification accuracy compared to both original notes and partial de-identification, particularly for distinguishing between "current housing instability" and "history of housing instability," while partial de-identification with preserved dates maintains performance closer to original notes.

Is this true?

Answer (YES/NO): YES